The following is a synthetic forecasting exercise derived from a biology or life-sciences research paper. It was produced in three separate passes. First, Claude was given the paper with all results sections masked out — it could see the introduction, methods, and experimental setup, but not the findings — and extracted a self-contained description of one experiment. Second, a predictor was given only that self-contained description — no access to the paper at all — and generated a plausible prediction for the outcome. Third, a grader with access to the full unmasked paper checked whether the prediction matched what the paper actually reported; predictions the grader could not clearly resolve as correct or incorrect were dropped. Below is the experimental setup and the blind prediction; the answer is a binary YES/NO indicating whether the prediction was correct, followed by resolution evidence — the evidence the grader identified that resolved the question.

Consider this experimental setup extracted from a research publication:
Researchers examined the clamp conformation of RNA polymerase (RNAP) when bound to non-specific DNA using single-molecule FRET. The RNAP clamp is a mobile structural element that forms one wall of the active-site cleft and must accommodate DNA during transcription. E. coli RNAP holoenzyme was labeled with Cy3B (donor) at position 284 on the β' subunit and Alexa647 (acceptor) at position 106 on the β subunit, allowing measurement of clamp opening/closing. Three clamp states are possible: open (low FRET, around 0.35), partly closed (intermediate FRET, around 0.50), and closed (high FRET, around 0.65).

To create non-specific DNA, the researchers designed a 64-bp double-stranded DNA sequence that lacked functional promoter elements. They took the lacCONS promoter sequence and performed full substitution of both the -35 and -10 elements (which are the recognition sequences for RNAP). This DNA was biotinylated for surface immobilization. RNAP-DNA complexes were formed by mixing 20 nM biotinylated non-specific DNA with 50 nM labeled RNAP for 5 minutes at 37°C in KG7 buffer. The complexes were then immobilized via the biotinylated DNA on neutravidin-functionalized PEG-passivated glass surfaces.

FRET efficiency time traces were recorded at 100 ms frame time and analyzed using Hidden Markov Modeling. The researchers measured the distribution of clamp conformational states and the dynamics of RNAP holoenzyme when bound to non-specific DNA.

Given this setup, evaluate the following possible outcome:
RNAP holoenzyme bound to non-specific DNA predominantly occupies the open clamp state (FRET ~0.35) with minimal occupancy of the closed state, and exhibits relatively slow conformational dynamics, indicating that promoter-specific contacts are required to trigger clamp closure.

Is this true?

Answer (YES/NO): NO